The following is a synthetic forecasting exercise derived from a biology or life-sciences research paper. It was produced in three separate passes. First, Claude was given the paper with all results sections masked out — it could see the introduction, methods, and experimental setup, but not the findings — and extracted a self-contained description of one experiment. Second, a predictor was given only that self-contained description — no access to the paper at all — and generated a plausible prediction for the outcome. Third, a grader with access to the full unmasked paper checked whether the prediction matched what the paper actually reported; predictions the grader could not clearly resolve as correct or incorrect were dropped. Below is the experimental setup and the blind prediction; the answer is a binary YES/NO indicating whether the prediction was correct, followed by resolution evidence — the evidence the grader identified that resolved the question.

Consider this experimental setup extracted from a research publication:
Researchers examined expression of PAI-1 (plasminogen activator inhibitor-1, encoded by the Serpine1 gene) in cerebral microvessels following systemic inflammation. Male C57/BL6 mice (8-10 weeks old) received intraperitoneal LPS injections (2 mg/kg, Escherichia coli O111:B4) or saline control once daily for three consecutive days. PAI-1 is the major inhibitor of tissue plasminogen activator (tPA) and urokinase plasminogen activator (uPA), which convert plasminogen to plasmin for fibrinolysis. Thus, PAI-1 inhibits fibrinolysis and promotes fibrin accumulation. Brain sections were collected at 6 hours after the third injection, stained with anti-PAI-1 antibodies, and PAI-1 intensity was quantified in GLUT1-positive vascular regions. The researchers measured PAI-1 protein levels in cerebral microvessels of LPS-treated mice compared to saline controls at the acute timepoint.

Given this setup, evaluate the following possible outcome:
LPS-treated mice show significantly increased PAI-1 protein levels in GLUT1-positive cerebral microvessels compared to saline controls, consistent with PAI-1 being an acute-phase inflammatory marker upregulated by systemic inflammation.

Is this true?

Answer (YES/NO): YES